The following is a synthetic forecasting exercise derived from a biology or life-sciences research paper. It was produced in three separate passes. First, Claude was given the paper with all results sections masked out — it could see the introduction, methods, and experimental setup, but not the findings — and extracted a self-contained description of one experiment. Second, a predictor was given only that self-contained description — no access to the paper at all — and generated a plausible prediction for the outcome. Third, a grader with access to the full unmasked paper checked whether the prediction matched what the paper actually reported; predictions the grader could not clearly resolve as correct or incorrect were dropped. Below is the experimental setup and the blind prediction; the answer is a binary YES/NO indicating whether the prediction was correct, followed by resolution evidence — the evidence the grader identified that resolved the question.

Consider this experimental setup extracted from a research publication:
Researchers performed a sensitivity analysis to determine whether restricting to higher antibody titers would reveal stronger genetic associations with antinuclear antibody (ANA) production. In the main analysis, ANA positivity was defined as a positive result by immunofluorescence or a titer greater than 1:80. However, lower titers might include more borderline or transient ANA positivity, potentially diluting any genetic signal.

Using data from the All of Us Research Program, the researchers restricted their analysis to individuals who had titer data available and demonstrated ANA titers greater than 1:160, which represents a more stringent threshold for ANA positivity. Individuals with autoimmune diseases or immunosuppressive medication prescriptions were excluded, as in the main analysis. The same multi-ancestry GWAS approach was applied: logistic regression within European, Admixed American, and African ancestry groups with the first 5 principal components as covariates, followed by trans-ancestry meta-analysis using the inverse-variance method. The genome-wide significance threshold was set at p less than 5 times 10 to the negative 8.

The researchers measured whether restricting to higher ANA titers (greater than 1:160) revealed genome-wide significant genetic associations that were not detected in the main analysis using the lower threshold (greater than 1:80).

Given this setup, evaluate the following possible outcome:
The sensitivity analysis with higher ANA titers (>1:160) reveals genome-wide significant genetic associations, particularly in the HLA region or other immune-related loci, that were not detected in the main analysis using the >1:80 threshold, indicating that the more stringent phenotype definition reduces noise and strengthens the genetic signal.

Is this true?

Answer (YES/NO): NO